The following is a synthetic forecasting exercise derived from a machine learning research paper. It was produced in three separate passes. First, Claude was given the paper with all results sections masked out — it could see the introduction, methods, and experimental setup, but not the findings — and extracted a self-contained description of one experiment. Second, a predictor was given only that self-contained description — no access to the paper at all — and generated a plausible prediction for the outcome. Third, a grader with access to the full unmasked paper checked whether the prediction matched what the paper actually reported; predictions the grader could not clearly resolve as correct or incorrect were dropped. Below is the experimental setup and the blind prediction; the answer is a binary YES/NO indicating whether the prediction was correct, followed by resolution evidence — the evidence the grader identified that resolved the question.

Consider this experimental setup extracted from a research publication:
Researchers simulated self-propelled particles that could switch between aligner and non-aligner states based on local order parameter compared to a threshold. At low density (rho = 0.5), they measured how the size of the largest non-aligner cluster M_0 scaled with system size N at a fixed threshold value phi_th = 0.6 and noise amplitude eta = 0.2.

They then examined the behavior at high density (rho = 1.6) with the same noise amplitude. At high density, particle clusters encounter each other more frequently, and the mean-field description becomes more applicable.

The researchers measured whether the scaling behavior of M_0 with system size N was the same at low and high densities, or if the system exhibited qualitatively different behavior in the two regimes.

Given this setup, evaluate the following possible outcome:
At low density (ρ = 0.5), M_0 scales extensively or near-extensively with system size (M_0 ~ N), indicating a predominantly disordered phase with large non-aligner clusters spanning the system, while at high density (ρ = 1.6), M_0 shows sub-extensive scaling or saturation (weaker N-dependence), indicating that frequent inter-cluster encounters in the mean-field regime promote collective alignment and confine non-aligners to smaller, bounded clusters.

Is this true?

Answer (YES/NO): NO